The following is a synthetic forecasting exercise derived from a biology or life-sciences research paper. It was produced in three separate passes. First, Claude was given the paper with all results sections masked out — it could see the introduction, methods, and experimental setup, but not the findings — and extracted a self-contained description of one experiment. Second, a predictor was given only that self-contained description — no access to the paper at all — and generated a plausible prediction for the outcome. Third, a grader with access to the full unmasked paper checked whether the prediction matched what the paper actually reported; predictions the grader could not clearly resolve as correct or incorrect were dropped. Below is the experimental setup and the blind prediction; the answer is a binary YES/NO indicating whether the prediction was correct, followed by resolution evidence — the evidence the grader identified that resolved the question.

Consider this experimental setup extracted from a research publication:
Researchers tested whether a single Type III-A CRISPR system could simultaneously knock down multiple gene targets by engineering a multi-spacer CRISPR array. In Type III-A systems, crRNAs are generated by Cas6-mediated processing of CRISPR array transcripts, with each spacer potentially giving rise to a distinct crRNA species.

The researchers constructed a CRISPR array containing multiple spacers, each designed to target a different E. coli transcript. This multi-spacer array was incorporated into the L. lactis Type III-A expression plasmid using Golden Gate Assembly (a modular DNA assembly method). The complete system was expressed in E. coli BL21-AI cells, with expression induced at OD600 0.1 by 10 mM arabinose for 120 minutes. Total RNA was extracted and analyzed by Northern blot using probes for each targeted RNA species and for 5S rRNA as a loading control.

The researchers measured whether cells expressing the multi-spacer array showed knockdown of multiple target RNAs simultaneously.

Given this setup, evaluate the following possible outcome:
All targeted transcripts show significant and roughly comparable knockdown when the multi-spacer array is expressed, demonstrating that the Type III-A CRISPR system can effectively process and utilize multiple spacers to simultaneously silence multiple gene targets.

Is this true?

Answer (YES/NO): YES